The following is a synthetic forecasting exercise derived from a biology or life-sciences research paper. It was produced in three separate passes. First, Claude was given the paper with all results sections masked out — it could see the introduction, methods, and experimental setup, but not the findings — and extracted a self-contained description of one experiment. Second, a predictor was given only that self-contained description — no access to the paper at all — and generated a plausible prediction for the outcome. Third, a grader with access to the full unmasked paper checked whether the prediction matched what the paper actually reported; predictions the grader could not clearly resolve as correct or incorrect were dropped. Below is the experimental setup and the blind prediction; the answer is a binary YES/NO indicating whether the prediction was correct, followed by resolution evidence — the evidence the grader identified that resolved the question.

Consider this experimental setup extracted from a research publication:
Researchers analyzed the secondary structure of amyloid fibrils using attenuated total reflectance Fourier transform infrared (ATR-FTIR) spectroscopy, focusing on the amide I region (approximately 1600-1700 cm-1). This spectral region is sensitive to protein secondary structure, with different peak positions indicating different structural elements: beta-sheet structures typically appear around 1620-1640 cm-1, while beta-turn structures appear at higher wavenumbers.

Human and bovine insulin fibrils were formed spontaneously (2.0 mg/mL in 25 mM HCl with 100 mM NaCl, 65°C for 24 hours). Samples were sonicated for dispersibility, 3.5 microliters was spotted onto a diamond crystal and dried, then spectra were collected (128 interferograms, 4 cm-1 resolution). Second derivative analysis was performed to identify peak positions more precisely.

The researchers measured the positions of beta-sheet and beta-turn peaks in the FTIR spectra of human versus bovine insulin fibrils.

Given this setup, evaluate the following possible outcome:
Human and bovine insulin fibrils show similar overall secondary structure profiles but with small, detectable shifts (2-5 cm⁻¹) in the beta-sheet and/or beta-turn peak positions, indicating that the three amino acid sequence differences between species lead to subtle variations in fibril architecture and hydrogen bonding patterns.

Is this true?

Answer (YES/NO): YES